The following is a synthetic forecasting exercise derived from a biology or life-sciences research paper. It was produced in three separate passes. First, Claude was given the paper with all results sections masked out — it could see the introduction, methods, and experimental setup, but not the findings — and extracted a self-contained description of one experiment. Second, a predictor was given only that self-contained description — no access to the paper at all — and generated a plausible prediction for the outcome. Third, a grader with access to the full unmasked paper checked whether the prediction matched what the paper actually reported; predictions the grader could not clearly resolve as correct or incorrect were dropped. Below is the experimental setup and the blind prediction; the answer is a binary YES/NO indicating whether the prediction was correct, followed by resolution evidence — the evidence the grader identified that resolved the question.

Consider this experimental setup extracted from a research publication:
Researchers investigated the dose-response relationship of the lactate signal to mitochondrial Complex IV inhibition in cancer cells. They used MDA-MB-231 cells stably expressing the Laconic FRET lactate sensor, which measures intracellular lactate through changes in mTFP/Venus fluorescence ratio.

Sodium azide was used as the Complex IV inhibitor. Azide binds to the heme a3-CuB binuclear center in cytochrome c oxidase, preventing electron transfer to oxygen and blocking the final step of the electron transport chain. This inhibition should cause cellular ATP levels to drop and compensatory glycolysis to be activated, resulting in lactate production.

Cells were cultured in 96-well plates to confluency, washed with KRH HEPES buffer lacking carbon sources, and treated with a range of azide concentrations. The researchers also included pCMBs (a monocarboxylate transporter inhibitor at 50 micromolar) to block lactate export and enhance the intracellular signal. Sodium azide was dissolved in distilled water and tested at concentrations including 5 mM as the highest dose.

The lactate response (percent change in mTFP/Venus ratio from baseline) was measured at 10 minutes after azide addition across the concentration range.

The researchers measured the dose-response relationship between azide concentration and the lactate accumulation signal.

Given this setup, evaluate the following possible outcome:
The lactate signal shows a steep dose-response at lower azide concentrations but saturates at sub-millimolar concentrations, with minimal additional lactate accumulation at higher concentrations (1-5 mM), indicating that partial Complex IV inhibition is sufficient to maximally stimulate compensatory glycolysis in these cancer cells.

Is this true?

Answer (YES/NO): NO